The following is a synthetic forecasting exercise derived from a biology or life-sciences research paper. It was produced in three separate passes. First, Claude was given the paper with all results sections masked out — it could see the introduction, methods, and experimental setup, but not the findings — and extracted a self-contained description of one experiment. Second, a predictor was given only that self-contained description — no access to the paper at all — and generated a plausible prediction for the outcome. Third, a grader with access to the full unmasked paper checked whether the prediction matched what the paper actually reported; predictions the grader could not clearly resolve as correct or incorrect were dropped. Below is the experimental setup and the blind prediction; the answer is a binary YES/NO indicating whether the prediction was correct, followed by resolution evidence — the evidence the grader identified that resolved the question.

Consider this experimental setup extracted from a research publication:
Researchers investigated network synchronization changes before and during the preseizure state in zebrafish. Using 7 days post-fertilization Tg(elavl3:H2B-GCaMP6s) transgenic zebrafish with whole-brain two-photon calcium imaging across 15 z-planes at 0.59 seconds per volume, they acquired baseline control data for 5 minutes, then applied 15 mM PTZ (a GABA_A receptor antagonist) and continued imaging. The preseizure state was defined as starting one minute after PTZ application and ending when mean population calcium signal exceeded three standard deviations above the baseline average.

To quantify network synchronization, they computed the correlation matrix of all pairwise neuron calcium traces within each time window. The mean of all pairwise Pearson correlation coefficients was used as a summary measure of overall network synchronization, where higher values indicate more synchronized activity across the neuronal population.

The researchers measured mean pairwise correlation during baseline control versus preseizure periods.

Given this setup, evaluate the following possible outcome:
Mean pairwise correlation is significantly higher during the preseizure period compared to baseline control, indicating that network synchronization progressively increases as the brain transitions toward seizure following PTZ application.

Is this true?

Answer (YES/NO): NO